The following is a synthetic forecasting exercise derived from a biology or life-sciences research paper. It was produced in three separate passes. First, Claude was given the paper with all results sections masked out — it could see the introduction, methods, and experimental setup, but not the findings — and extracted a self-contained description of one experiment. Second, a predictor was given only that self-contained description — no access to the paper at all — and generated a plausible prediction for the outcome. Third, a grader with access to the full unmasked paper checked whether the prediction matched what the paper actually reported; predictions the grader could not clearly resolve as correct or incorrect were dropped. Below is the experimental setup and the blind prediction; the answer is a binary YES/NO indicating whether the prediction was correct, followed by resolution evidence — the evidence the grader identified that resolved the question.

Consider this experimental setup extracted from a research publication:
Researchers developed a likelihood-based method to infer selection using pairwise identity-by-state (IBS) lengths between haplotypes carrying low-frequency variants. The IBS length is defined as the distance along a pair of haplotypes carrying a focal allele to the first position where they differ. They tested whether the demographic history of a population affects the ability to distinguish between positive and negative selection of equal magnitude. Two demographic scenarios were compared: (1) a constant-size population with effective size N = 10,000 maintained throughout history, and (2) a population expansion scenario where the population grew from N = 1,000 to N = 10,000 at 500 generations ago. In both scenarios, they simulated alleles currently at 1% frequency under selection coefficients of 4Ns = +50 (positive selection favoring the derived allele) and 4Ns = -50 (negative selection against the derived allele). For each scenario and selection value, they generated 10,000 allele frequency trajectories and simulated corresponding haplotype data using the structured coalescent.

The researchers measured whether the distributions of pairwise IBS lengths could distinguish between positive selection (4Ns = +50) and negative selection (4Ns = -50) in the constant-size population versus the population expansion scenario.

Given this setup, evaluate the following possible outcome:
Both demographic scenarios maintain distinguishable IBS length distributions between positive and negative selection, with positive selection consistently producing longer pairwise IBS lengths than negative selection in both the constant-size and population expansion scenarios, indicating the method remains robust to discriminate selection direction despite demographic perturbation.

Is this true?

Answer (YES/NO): NO